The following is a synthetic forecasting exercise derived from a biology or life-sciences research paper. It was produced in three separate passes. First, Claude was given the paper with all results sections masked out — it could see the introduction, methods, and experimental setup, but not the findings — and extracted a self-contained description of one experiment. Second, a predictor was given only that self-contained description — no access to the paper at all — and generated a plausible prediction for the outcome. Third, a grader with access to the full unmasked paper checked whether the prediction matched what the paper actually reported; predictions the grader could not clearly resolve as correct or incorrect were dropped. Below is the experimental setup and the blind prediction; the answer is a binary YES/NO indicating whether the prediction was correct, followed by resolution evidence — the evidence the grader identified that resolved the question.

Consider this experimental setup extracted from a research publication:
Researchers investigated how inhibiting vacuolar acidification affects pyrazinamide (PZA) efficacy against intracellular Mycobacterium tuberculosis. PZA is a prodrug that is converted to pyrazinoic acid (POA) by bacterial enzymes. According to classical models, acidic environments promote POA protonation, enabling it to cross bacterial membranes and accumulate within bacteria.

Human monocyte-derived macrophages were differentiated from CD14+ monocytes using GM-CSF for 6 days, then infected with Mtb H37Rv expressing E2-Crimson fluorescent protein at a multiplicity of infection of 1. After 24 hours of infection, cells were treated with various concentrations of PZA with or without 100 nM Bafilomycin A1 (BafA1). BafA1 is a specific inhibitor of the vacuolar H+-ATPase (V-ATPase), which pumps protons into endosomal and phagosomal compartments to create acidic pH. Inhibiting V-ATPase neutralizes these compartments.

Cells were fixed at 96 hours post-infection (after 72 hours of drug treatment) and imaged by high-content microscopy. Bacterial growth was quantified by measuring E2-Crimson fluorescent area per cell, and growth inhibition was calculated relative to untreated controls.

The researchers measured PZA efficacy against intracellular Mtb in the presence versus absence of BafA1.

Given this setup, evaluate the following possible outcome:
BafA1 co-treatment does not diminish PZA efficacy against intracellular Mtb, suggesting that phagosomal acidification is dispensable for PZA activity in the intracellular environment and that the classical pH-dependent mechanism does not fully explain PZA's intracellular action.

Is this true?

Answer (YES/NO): NO